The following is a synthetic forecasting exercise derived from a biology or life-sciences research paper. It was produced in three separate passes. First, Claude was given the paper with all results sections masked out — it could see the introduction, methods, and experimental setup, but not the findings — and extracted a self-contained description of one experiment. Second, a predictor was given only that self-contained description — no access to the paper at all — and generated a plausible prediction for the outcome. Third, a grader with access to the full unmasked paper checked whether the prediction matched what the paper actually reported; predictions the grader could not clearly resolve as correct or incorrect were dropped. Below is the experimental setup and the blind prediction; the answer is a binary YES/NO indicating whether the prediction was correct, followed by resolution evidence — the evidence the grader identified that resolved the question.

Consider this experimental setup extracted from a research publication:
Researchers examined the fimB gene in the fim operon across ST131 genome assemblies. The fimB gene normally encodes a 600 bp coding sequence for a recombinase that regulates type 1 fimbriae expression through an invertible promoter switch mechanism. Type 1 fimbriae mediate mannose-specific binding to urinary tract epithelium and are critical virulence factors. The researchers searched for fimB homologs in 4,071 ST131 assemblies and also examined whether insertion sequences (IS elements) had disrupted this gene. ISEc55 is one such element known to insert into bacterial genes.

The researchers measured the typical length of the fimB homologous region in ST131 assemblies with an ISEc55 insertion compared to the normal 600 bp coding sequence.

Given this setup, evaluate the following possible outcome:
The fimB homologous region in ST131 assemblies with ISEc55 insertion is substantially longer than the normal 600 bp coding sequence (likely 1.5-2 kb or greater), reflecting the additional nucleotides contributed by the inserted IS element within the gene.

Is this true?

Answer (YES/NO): YES